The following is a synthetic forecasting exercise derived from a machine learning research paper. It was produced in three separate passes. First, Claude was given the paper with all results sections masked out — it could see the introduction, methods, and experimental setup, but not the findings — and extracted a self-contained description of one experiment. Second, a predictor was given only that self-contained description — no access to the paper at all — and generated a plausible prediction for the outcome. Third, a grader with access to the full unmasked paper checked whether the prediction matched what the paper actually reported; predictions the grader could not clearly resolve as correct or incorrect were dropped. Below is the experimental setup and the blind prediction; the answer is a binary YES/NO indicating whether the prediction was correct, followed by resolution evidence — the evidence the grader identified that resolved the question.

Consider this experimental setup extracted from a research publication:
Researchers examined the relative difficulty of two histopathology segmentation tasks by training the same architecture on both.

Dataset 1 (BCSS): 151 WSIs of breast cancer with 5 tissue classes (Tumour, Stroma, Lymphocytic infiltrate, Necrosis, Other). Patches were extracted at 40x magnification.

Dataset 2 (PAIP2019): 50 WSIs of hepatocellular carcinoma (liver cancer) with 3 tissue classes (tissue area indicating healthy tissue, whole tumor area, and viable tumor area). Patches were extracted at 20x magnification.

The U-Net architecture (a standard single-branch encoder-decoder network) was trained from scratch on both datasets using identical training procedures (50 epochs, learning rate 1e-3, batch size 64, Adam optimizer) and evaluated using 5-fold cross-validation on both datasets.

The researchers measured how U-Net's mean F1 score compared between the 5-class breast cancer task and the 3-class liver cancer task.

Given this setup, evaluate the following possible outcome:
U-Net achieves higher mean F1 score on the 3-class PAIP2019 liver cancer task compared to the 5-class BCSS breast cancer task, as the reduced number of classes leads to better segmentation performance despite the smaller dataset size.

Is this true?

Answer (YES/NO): NO